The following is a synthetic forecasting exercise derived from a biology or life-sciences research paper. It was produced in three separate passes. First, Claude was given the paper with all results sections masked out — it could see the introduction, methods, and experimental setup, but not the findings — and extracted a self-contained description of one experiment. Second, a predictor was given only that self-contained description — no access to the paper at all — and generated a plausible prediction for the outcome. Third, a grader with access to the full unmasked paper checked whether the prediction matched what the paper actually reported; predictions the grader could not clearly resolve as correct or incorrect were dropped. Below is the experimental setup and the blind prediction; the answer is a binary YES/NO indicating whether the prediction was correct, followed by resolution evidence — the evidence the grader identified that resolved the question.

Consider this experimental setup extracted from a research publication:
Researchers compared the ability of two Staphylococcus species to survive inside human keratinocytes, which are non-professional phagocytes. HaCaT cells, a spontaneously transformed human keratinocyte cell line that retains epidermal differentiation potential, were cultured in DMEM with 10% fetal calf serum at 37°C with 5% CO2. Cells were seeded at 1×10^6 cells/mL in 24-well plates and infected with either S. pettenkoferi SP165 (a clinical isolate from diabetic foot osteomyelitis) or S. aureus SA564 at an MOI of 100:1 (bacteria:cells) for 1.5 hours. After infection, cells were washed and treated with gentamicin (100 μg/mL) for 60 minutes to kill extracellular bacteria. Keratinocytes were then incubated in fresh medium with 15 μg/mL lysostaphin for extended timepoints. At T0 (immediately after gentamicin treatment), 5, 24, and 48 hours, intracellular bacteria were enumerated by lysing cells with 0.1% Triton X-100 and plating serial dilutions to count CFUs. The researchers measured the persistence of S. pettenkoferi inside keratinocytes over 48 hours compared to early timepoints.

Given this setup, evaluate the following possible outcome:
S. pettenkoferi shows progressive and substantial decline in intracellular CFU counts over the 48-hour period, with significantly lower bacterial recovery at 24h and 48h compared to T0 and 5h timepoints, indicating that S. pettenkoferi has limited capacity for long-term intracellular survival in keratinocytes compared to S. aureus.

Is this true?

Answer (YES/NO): NO